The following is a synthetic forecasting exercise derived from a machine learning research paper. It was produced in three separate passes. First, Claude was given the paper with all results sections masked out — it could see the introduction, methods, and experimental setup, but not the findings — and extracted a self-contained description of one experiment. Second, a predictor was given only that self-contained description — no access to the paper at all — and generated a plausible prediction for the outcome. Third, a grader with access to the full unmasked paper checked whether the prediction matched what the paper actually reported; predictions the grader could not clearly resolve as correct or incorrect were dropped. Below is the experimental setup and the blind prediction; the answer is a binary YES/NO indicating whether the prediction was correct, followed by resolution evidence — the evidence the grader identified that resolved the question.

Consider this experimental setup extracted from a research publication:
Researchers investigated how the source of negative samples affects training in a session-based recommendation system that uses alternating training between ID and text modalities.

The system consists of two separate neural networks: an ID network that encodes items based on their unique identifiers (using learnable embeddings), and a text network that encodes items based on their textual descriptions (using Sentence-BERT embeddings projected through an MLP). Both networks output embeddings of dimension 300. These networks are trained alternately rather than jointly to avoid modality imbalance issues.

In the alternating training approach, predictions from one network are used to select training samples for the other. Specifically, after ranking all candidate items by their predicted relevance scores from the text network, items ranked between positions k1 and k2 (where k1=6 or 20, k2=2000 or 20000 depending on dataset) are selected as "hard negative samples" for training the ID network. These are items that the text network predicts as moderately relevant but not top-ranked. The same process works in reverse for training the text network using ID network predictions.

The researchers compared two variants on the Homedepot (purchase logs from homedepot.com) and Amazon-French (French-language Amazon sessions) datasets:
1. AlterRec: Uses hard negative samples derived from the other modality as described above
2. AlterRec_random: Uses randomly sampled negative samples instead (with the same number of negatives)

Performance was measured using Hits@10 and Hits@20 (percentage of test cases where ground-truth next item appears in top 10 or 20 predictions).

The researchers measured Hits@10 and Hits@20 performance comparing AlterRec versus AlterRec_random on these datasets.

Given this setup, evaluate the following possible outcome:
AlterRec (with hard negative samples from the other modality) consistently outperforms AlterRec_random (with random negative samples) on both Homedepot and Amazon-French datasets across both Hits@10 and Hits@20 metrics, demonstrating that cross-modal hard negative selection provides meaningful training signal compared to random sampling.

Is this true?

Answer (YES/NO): YES